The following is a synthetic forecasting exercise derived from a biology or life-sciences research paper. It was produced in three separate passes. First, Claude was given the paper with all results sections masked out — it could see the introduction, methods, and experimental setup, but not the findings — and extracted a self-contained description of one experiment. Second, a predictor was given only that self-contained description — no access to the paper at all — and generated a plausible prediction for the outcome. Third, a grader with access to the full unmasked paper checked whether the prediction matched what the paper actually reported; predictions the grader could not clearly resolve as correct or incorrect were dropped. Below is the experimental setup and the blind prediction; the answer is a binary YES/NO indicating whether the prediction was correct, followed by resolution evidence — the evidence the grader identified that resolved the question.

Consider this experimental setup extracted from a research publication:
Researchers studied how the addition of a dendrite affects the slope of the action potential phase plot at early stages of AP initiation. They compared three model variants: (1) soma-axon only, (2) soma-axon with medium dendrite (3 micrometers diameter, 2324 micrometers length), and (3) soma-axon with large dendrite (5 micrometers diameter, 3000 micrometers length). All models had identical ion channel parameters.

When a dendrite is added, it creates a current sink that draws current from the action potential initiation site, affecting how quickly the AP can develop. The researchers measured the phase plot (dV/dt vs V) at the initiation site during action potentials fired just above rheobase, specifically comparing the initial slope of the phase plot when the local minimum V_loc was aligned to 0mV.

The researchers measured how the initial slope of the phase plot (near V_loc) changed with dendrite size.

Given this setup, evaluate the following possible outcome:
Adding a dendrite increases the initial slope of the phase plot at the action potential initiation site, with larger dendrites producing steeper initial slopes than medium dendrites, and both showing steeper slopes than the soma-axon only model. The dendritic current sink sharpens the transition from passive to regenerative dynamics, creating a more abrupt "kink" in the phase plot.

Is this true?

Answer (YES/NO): NO